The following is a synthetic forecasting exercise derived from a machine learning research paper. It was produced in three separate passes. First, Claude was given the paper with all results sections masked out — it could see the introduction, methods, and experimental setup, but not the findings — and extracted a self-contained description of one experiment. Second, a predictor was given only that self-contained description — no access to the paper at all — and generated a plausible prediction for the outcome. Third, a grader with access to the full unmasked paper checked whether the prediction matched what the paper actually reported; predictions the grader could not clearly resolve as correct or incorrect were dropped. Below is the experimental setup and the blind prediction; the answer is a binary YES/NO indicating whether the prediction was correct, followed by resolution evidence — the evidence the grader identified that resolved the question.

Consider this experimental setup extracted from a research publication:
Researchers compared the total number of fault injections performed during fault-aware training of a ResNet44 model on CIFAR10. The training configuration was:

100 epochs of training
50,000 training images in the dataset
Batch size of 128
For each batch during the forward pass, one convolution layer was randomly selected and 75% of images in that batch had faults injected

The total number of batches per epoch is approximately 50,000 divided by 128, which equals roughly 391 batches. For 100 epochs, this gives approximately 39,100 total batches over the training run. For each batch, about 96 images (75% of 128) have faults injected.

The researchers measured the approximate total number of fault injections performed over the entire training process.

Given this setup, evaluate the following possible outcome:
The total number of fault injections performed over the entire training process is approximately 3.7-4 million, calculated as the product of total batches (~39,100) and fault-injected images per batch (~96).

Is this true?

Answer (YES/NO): YES